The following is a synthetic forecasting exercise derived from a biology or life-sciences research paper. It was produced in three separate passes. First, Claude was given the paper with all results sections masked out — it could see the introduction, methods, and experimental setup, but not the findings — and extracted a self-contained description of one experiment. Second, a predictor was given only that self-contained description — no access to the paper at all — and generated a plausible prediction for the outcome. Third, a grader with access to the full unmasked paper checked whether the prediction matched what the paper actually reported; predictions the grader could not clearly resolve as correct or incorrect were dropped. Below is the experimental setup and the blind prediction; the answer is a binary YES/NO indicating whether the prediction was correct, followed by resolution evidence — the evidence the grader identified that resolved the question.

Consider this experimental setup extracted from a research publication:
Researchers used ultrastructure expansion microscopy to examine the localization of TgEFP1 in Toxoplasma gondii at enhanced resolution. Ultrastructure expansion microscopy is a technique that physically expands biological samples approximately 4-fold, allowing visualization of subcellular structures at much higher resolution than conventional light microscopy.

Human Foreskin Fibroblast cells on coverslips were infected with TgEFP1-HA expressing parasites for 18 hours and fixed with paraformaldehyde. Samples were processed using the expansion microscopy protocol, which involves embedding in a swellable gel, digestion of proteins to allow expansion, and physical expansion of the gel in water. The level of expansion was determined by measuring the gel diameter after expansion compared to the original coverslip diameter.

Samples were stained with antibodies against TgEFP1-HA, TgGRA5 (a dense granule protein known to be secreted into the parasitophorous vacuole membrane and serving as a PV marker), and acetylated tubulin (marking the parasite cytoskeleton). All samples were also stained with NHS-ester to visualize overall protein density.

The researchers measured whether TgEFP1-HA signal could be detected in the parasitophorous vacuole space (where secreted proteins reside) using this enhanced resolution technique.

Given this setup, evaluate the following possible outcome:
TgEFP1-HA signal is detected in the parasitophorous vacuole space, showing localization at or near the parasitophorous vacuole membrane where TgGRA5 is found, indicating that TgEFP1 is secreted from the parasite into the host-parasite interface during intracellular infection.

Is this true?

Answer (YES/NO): YES